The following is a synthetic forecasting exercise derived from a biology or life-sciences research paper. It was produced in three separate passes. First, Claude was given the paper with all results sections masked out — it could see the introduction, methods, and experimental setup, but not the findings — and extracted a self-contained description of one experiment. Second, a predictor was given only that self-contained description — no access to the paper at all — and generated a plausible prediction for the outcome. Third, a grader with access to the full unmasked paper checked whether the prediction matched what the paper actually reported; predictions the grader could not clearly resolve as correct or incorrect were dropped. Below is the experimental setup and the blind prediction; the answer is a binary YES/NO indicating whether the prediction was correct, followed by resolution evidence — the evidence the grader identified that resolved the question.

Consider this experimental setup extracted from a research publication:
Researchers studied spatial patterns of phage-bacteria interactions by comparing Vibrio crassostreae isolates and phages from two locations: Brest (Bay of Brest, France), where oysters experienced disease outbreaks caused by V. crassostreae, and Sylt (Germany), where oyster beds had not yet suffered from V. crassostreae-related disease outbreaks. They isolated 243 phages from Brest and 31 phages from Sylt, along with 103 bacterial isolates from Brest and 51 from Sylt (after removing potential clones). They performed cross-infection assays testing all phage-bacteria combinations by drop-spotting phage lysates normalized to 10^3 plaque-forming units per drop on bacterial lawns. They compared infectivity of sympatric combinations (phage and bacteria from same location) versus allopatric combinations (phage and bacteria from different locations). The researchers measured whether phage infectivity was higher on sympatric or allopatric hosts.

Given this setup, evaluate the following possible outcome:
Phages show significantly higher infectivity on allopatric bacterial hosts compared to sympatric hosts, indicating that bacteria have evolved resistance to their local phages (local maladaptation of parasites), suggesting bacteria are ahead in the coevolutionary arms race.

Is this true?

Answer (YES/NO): NO